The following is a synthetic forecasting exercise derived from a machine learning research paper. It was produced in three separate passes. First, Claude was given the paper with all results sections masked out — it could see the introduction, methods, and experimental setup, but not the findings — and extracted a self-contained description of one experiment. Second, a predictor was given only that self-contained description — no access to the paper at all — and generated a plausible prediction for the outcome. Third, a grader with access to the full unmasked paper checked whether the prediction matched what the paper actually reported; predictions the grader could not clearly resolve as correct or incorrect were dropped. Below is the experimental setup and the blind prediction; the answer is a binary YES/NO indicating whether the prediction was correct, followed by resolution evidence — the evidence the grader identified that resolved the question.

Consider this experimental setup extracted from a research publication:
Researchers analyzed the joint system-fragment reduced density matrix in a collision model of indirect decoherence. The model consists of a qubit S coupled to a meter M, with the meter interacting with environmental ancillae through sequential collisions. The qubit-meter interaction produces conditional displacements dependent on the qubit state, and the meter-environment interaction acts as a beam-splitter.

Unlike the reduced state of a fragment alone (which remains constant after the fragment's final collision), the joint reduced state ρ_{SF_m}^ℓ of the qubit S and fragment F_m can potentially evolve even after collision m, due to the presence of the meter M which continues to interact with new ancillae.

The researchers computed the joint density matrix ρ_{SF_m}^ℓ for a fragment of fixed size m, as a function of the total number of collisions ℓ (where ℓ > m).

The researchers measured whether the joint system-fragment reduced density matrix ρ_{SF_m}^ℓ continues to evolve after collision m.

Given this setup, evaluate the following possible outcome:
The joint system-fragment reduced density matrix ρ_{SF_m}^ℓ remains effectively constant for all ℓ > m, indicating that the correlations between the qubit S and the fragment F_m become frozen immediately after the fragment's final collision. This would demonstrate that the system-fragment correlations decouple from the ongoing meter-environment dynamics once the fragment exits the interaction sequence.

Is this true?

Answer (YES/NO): NO